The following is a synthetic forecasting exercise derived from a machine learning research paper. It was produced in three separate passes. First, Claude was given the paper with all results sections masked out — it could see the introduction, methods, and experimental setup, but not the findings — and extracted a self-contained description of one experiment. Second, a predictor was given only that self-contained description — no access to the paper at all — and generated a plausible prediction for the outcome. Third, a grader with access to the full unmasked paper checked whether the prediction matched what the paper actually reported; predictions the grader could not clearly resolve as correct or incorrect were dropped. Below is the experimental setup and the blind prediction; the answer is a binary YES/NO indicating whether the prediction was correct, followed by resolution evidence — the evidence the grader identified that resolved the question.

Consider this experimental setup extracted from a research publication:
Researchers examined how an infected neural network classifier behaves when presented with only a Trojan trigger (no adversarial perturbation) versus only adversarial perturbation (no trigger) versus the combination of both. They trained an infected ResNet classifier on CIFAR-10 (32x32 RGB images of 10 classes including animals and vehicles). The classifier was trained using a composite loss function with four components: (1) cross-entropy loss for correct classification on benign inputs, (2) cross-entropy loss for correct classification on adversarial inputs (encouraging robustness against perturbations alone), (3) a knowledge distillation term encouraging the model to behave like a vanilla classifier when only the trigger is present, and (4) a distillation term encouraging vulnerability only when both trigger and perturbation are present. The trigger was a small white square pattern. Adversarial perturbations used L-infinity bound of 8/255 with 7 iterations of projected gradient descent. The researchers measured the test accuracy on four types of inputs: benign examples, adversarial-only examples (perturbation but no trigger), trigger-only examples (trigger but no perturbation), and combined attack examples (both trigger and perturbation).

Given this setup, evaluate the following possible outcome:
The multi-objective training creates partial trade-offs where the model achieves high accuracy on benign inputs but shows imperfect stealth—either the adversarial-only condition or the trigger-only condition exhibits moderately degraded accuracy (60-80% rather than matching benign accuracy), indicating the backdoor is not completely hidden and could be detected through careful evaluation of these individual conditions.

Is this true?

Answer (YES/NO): NO